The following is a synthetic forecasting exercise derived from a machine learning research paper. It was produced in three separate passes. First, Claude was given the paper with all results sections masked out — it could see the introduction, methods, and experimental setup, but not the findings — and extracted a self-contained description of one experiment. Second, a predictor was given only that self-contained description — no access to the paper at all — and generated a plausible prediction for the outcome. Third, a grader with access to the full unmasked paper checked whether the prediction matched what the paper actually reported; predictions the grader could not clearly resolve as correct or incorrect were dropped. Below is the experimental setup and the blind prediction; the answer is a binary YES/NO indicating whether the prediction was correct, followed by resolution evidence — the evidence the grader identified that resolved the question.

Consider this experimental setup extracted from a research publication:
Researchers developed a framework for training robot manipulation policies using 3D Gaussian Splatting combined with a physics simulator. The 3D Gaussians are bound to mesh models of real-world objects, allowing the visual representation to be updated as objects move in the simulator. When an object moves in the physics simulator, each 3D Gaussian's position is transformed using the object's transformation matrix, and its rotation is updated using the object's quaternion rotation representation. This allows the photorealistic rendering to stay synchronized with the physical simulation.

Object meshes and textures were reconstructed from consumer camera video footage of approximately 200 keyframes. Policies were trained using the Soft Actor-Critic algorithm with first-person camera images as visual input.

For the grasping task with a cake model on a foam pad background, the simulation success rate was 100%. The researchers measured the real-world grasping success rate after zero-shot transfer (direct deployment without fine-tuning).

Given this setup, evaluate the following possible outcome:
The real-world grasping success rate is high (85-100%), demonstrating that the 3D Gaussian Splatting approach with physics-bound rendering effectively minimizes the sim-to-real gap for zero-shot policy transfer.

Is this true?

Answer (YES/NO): YES